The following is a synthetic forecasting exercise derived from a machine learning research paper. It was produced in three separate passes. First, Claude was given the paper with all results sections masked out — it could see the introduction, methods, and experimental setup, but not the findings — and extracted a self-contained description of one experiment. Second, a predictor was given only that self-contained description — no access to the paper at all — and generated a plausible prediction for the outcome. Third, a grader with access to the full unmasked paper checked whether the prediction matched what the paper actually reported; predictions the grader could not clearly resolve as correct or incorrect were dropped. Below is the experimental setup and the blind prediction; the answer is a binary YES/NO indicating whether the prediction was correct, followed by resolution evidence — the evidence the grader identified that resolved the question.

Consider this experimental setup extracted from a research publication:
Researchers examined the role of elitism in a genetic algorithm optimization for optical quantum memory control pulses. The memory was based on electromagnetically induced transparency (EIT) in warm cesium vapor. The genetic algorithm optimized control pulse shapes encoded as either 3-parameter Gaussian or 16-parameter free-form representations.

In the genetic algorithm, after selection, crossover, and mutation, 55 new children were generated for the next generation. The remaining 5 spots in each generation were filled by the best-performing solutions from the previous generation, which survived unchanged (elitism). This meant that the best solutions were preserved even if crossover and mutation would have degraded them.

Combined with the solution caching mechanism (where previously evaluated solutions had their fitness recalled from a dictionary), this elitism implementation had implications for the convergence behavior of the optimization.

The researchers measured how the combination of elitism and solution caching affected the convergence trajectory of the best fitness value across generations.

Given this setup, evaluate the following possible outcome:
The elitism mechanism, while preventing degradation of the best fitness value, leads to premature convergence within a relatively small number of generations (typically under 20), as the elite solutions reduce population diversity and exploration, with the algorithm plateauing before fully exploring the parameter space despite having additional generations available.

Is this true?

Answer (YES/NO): NO